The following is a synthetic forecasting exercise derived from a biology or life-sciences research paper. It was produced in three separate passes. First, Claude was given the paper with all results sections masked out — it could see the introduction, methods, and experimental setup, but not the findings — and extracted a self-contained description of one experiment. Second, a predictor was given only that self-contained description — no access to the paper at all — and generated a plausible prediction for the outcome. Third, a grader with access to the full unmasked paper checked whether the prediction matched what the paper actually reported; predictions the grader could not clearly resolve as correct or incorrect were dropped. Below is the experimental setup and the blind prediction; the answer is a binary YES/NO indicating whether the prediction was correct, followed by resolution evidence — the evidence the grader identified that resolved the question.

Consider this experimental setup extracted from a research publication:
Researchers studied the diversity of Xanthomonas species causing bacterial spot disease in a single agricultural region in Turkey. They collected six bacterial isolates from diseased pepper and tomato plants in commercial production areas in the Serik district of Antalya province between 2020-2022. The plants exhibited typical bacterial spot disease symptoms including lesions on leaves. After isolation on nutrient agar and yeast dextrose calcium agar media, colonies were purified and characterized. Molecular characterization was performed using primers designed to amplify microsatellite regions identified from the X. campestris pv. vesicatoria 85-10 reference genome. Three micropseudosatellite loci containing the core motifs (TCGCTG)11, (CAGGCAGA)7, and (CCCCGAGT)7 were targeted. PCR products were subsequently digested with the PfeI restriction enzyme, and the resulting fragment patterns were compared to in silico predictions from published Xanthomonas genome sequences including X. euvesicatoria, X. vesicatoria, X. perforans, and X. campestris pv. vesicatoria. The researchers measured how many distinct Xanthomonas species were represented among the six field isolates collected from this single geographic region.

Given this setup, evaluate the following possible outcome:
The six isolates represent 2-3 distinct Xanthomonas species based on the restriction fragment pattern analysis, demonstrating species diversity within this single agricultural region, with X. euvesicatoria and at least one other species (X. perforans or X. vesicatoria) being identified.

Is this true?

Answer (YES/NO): YES